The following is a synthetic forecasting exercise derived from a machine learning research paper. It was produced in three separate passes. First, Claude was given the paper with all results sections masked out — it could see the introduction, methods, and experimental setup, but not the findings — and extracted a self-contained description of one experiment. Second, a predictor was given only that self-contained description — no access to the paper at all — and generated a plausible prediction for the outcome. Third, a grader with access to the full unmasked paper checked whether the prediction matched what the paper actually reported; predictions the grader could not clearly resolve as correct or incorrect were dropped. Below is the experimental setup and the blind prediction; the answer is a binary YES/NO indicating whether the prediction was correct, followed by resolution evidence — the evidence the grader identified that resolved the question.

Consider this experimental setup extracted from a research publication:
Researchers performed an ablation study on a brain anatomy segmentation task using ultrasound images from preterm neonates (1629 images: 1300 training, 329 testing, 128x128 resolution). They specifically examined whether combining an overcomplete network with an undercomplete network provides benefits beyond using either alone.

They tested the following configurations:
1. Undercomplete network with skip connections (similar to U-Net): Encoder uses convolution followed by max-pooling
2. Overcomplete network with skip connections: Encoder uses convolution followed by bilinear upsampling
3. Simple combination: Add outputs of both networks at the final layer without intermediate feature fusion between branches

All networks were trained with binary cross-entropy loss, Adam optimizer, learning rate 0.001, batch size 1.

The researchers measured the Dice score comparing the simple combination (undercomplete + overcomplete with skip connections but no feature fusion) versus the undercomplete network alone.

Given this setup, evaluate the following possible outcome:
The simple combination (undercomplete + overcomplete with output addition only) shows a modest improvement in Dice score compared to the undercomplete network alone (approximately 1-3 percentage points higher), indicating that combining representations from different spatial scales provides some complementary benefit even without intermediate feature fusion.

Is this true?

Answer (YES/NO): YES